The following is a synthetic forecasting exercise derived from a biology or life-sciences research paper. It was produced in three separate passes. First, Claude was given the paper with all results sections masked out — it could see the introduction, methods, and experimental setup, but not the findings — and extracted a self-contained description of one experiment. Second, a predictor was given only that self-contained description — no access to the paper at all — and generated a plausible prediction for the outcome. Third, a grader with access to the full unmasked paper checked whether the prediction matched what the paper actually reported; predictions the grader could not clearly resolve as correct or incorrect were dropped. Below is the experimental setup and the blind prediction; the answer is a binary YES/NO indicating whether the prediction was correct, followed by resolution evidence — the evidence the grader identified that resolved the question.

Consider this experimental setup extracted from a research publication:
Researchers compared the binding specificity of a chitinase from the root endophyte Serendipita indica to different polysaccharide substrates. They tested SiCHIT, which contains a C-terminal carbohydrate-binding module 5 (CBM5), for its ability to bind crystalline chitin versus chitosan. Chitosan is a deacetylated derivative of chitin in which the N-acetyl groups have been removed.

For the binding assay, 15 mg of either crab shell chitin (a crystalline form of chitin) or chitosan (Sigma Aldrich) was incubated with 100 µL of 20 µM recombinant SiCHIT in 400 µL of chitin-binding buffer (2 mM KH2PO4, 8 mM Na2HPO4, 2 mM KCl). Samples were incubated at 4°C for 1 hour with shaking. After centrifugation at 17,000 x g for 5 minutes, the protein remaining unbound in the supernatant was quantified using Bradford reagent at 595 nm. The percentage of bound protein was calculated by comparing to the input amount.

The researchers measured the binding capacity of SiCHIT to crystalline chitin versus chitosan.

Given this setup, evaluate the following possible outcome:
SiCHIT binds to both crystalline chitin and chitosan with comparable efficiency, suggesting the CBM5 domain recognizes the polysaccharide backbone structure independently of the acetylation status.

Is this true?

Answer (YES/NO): NO